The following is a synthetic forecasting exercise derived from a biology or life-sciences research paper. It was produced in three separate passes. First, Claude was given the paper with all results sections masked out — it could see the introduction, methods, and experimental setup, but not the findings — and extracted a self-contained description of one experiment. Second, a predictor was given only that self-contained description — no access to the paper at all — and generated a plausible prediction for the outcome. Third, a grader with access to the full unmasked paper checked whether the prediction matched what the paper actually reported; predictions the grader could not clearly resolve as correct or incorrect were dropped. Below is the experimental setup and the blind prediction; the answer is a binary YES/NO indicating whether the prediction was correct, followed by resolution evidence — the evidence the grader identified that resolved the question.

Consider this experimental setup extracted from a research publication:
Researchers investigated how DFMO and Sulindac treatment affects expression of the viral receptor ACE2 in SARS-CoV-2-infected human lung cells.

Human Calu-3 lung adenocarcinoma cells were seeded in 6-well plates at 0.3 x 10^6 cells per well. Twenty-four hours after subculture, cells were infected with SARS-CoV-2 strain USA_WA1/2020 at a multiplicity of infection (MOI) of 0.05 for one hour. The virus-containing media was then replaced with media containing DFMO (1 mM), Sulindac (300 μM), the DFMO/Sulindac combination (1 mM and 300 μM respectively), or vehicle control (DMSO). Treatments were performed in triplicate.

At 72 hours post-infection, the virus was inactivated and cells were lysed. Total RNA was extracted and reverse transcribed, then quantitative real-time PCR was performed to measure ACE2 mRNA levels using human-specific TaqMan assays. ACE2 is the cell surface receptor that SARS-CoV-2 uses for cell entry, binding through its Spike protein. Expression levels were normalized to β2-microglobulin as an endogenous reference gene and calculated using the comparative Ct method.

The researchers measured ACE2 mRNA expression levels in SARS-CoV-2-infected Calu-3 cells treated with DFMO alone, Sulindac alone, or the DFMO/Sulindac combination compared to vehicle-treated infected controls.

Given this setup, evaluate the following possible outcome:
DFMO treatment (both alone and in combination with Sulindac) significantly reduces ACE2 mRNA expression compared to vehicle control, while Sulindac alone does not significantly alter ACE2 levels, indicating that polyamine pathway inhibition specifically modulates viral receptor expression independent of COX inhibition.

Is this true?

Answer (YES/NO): NO